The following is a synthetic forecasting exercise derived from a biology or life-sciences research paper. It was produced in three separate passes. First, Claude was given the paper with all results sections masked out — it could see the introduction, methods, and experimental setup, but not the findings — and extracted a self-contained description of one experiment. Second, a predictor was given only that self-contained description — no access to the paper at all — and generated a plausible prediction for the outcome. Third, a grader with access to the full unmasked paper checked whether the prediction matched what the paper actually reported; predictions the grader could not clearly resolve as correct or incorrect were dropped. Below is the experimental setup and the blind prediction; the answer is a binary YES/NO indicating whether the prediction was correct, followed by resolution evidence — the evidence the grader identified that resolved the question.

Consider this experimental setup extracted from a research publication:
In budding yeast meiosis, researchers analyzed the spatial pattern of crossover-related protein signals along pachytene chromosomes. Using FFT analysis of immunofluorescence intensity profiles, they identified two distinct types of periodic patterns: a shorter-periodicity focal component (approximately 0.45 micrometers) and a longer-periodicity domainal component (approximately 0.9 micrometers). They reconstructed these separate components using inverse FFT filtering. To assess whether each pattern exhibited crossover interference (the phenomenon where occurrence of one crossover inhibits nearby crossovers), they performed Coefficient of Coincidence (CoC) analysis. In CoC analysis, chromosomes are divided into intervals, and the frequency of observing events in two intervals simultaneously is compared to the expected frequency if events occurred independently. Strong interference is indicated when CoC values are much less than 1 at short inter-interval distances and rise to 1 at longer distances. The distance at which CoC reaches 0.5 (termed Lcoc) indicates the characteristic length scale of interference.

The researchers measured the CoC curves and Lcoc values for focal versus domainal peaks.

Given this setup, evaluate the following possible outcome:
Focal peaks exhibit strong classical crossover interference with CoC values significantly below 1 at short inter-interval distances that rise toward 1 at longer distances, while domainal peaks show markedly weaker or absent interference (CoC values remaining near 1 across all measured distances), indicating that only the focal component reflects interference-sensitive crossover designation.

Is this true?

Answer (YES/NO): NO